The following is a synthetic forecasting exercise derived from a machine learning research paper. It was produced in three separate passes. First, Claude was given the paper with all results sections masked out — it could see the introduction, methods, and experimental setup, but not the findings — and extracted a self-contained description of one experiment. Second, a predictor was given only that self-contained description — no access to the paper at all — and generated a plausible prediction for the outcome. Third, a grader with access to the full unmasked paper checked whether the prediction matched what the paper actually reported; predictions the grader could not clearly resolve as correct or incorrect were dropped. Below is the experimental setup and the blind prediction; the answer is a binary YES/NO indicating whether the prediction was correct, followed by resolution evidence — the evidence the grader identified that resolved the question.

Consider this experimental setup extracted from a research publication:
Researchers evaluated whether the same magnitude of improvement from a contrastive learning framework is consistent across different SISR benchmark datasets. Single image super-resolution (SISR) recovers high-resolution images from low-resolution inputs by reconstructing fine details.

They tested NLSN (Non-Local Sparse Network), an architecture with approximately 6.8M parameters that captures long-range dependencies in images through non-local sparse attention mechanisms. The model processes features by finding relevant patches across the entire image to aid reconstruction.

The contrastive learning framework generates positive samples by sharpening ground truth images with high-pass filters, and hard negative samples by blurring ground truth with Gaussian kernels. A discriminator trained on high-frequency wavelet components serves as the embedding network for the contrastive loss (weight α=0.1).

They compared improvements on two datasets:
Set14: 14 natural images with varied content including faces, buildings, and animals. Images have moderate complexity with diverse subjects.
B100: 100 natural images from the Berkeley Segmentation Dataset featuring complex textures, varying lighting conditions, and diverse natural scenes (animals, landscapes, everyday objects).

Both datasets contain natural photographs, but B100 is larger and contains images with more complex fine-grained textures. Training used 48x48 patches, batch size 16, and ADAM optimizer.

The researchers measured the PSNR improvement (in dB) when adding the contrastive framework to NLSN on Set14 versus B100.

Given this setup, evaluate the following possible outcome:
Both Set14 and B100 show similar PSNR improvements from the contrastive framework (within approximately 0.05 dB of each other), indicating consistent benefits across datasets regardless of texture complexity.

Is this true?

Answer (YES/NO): NO